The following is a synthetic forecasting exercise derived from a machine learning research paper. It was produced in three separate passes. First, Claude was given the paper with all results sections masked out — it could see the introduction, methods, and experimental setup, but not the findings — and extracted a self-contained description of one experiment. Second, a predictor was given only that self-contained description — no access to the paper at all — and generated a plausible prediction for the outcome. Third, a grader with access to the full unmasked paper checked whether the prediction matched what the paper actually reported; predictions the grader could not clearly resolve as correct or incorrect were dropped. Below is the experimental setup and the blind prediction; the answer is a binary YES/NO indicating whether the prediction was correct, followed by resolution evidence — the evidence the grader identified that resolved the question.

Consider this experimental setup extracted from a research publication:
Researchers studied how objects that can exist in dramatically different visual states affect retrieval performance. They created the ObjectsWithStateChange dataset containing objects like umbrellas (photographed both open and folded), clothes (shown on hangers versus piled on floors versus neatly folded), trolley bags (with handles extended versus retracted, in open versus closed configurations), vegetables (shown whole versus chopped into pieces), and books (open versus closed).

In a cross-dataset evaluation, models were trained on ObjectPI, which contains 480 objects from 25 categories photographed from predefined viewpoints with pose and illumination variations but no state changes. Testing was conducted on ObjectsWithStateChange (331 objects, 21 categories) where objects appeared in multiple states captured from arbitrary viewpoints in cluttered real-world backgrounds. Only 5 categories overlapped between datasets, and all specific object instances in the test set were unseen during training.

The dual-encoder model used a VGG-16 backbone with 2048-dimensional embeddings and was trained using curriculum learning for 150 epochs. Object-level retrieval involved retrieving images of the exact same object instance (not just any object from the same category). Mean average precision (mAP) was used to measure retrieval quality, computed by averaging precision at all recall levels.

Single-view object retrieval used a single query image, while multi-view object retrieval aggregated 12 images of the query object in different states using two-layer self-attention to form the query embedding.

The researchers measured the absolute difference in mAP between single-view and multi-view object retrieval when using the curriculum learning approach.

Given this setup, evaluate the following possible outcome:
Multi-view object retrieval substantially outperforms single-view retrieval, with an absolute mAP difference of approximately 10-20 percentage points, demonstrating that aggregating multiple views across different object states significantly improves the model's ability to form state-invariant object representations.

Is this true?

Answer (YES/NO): NO